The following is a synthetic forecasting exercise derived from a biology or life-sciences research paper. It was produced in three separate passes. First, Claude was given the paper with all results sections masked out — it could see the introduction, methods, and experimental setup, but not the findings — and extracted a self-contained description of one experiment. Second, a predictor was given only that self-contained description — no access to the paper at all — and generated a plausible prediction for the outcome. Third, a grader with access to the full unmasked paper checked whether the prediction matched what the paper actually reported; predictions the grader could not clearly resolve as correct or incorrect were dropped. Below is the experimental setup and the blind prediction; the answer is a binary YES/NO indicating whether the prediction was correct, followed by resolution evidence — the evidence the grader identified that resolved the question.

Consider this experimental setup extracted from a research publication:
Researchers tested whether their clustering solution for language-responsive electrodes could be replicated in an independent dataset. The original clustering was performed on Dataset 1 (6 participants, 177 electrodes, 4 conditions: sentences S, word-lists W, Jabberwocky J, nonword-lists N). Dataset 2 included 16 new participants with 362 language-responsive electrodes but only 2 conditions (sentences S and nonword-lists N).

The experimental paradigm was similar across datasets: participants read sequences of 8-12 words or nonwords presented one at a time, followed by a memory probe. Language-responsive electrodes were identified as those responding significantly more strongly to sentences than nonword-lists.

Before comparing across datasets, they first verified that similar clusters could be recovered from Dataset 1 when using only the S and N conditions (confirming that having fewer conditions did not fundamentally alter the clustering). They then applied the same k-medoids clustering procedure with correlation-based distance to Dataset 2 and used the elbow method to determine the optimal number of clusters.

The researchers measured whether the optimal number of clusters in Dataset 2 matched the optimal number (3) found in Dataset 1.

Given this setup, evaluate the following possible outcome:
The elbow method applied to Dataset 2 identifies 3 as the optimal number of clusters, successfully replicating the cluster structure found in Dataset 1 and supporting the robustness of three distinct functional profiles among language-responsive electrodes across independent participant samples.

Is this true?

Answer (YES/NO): NO